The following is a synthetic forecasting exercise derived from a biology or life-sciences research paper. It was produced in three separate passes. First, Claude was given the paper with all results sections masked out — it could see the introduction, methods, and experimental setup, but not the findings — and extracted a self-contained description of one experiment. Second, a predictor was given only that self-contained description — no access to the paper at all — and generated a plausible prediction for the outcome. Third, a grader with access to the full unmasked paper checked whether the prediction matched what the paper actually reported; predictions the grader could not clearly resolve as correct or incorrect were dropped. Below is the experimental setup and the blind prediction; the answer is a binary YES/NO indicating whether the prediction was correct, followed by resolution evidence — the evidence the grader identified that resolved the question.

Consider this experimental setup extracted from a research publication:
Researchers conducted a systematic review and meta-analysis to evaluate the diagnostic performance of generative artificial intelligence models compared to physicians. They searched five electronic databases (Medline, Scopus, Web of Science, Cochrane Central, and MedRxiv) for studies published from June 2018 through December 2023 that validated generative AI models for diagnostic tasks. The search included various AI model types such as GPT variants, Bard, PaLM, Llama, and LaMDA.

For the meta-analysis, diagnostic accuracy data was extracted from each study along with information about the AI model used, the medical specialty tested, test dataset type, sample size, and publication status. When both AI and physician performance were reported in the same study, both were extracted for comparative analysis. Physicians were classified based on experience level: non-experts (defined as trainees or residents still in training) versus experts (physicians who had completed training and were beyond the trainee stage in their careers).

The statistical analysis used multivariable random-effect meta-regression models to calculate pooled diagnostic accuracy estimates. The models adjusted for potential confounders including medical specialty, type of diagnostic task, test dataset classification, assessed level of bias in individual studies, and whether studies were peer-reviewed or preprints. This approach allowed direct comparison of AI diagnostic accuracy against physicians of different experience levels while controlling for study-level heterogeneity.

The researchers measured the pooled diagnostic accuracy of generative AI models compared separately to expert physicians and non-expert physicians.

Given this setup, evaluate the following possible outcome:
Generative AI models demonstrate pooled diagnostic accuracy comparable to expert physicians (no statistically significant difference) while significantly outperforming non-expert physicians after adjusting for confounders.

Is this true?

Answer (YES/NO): NO